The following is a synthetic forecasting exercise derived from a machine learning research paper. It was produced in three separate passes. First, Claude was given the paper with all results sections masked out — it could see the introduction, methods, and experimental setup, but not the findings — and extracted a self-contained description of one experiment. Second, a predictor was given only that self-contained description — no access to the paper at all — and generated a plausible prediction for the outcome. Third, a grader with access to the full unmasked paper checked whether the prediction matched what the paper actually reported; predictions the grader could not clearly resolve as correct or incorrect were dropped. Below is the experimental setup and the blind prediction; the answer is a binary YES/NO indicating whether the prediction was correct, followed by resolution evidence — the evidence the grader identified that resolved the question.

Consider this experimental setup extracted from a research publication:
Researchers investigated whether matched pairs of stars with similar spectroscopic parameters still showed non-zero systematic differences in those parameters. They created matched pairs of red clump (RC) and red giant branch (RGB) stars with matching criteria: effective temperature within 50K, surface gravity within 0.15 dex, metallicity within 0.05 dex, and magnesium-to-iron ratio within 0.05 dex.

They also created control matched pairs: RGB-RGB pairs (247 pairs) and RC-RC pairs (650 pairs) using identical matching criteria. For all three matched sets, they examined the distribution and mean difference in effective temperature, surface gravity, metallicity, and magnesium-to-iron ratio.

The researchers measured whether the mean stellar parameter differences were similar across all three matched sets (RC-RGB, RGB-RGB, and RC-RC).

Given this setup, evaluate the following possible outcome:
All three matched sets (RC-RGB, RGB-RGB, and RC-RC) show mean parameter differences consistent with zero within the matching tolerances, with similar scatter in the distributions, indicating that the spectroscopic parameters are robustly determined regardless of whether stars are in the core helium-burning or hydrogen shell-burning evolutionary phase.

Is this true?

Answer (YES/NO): NO